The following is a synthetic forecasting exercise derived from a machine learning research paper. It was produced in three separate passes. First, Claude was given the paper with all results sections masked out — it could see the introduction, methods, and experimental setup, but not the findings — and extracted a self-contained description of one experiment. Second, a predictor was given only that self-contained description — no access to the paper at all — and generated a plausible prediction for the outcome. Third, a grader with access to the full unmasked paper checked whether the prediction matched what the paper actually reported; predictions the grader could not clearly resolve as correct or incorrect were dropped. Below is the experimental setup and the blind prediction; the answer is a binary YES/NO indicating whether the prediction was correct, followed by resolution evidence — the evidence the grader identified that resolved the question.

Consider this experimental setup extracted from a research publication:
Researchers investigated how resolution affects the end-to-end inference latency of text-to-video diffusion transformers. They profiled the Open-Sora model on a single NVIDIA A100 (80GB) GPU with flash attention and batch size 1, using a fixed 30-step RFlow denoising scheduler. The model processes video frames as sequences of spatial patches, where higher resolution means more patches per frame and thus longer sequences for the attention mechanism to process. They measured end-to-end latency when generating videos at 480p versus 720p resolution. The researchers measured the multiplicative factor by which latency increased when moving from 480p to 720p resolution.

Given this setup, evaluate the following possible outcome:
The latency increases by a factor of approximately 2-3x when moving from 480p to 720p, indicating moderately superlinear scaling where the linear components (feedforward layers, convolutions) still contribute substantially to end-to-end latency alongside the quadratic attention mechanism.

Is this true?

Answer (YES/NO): YES